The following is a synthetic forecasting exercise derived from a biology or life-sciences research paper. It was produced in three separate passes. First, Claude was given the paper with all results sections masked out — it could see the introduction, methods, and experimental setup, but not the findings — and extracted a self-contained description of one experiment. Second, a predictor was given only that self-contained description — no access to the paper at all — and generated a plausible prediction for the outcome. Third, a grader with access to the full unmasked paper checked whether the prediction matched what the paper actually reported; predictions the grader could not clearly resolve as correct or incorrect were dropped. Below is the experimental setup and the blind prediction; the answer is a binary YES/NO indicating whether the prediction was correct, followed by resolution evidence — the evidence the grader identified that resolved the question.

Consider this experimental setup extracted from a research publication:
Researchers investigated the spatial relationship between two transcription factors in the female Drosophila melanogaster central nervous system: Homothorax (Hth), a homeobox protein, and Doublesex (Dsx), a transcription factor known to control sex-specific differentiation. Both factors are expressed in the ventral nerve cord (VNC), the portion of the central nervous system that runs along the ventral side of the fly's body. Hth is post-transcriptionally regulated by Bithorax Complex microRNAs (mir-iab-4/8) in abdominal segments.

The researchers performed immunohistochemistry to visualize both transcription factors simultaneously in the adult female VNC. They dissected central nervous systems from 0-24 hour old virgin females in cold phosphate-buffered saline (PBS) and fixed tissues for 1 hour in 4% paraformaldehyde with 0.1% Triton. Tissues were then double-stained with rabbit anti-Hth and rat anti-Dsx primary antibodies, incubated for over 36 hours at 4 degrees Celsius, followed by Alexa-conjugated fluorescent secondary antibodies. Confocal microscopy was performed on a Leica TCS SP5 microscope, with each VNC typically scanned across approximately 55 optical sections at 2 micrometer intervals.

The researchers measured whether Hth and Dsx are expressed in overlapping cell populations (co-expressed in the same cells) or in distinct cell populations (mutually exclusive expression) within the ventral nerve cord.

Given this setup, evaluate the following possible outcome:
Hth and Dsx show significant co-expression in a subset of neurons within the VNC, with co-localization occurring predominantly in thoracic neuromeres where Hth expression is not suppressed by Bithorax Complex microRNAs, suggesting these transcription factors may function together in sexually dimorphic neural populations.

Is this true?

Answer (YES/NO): NO